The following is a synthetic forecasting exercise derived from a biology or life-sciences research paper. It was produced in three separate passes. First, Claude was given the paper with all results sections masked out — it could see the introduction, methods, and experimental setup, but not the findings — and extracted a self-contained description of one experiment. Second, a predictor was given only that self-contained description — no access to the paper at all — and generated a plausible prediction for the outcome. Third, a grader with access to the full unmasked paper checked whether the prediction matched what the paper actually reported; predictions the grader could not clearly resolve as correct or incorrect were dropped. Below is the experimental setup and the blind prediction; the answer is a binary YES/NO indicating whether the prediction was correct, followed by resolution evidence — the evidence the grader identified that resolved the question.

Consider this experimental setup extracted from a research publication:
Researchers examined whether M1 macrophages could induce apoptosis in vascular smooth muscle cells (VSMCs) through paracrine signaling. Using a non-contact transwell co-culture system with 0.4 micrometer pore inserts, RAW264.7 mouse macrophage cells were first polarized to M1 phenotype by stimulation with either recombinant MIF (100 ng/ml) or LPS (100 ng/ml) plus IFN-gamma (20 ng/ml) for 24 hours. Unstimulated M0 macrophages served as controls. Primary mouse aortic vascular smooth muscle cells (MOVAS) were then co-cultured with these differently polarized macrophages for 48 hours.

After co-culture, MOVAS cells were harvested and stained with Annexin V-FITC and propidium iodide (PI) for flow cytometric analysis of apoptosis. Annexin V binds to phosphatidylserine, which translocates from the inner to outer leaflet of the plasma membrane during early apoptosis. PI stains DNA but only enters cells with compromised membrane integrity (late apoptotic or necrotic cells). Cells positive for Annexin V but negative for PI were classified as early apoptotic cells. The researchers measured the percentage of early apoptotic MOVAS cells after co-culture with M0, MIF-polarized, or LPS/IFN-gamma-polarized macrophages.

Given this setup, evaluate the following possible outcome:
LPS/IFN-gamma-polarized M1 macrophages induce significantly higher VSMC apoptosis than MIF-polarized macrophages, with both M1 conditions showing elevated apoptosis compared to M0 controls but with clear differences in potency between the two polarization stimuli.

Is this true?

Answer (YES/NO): YES